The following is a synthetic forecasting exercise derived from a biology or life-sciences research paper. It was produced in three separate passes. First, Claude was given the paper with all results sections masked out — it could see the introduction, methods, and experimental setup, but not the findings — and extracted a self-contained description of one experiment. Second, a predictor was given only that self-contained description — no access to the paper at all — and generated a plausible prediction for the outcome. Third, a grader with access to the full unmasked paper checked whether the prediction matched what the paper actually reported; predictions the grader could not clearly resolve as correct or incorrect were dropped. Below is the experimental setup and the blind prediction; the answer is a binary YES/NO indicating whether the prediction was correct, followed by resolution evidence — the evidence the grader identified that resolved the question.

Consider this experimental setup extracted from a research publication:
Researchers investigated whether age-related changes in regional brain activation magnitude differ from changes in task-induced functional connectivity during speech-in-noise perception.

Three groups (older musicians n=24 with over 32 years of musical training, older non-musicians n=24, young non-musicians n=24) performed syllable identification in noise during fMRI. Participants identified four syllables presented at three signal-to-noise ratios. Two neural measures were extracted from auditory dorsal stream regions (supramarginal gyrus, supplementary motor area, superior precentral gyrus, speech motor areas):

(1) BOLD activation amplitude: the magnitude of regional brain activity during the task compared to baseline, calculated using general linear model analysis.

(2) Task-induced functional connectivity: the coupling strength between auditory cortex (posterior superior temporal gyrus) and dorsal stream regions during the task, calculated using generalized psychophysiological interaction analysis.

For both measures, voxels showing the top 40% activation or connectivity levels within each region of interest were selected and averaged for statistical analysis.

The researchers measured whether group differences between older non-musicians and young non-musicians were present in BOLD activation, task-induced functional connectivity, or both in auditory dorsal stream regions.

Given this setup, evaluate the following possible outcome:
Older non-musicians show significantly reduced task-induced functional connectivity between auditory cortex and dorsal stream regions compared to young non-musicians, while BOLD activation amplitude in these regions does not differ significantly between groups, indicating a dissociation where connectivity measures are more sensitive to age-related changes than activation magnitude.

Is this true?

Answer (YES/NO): NO